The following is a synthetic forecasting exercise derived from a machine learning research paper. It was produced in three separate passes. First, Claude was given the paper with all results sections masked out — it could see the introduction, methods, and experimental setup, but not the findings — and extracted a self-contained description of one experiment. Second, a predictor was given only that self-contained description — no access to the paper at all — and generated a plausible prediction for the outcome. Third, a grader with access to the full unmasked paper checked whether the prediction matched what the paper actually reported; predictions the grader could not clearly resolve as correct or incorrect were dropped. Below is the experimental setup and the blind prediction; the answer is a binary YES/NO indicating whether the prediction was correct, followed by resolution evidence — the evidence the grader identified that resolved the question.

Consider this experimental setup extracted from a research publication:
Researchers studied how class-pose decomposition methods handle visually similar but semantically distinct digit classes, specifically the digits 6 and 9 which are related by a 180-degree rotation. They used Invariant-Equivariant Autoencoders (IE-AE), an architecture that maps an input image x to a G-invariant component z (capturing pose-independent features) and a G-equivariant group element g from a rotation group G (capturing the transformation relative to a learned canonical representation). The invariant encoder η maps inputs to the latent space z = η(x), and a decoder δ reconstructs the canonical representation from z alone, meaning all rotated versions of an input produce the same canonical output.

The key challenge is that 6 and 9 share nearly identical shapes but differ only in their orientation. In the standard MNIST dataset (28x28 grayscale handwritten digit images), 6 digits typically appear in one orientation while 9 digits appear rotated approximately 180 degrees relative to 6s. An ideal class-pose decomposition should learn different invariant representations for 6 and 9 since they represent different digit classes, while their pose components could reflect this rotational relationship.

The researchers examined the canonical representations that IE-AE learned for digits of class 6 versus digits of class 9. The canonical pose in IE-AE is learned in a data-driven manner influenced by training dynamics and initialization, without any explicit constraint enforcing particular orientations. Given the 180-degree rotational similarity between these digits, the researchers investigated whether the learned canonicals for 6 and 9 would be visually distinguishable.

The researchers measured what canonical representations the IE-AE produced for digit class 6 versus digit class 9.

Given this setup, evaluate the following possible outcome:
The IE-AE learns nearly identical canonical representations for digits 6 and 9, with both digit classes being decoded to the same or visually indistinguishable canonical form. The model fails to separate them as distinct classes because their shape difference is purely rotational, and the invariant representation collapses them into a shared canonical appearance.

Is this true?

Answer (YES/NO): YES